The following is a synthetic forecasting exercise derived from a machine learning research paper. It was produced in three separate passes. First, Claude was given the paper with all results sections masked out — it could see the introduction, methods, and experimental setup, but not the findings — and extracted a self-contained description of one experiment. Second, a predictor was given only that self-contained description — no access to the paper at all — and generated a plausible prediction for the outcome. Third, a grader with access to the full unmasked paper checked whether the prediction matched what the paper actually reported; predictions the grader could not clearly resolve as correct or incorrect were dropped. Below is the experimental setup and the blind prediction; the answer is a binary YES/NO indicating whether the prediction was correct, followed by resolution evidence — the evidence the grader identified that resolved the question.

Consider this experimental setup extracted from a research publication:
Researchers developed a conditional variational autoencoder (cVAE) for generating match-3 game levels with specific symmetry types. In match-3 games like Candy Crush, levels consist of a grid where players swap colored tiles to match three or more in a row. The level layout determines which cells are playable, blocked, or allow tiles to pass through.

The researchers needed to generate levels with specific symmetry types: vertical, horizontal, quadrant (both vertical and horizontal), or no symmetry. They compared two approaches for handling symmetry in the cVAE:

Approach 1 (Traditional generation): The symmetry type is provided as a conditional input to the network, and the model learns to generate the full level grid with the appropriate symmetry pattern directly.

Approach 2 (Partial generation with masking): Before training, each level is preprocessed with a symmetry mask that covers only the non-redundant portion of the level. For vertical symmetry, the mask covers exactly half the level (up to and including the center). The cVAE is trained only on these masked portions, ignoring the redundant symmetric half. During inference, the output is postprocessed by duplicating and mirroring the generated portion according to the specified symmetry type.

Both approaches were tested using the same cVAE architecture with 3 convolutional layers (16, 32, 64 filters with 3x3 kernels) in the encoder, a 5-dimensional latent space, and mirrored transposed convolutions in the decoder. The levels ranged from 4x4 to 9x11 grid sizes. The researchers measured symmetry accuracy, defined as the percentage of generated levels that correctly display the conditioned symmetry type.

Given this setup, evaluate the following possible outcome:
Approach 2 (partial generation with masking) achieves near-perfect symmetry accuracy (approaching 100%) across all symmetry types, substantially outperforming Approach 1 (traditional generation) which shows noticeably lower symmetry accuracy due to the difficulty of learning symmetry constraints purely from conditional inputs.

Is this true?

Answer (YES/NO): YES